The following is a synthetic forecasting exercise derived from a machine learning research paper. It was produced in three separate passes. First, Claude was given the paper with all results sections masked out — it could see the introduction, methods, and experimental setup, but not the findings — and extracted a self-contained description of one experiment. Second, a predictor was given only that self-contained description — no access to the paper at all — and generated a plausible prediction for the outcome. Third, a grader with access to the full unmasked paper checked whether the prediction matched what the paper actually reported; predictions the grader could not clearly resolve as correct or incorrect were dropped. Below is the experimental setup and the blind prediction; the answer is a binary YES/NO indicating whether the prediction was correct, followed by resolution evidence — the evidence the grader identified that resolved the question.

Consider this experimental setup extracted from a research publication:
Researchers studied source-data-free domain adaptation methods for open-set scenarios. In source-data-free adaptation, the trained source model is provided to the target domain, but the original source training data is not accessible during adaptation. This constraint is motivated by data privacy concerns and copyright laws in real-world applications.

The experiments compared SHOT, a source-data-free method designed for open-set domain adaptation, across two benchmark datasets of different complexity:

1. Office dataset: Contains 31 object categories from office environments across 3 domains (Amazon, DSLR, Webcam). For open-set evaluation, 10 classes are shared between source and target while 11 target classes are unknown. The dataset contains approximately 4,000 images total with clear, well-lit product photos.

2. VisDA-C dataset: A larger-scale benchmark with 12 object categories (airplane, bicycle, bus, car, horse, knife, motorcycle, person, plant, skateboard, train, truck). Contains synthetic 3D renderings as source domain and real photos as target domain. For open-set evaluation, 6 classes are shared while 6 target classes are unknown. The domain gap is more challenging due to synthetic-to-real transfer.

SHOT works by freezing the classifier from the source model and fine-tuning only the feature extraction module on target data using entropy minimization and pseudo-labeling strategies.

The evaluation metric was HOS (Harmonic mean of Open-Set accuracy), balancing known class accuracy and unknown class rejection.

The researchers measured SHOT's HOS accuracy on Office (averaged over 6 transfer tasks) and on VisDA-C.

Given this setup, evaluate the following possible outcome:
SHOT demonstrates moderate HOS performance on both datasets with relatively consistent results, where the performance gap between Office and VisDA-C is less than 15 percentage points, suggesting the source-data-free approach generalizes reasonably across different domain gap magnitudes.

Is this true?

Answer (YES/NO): NO